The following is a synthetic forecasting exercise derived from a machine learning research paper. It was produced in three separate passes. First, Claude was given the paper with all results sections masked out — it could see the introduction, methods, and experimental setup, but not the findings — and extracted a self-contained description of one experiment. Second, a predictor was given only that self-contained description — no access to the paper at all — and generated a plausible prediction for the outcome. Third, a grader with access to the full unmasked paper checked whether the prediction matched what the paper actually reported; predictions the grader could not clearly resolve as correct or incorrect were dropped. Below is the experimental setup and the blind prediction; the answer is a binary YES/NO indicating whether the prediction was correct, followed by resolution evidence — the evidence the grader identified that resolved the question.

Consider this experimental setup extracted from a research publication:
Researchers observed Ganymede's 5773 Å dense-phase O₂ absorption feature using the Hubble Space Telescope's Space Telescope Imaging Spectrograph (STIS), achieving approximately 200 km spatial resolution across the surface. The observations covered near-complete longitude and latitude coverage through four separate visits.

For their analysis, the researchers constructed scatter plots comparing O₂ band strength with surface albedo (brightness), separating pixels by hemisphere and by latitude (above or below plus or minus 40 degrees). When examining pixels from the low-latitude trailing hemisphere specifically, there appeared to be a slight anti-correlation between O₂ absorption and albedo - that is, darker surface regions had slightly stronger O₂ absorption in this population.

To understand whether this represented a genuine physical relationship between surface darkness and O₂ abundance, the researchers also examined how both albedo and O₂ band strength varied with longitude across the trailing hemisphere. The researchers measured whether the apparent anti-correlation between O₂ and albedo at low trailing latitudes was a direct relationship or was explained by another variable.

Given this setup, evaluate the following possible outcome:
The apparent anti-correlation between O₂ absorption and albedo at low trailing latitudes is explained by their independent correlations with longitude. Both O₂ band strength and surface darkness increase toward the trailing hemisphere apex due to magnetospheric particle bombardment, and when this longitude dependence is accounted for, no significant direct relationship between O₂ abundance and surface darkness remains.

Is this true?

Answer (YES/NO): YES